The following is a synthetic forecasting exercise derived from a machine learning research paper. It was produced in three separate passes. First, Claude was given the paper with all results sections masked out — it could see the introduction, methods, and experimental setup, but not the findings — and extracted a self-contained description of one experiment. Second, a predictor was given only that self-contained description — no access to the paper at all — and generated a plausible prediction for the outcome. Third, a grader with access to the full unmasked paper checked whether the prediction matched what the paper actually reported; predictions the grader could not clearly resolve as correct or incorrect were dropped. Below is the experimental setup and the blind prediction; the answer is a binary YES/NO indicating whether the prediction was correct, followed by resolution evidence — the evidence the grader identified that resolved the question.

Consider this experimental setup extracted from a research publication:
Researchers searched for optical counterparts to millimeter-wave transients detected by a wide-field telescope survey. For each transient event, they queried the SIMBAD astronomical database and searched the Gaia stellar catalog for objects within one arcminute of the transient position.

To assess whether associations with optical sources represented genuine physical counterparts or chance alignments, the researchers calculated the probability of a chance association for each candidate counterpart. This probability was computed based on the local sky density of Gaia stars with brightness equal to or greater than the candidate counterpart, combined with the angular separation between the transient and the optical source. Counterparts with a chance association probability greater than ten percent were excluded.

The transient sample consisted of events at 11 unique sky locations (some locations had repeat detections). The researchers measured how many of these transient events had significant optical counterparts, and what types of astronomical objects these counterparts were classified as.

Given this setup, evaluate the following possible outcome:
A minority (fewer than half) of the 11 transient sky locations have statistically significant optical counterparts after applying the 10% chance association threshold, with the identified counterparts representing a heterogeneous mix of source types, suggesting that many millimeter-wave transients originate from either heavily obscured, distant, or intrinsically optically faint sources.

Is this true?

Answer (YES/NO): NO